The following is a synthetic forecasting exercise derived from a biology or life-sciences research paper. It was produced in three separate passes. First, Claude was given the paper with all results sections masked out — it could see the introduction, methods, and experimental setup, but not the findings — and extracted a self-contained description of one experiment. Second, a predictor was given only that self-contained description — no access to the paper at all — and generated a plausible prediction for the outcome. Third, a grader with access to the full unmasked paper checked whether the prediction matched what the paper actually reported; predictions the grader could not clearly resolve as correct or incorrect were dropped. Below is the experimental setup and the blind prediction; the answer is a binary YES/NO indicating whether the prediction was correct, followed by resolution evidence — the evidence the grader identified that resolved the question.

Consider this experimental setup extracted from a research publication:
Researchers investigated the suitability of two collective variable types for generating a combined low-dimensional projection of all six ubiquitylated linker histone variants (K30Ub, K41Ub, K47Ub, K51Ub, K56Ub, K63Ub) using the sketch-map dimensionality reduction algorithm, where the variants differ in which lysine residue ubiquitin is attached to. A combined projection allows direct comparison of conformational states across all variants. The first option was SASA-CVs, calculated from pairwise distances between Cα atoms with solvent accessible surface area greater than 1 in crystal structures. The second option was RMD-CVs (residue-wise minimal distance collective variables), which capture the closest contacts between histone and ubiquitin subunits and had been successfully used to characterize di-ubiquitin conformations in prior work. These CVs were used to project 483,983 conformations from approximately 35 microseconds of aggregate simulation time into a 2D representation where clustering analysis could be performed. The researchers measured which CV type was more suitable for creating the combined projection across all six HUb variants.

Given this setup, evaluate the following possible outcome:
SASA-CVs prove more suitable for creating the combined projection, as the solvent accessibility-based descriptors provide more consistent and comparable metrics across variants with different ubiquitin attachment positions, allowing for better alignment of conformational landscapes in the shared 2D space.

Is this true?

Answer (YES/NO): YES